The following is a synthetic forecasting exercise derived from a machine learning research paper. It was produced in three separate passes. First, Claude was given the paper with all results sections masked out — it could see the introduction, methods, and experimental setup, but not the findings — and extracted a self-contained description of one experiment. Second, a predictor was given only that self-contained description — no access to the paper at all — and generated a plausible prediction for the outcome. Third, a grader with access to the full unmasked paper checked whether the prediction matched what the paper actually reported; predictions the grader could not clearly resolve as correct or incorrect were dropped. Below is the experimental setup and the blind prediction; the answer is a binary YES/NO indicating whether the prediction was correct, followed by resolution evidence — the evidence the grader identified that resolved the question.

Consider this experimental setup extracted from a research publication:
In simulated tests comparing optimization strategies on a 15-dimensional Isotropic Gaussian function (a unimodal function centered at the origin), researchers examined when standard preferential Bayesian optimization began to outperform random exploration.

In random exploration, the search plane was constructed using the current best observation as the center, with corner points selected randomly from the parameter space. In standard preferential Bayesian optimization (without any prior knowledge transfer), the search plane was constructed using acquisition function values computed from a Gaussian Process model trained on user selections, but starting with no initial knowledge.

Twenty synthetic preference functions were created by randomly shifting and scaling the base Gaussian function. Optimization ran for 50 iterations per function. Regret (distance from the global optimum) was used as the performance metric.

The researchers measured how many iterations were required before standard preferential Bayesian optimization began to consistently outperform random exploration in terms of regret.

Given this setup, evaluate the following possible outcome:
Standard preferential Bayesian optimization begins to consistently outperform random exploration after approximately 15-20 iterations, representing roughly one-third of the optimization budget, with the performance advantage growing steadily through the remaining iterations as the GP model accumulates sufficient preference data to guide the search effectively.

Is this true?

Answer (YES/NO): NO